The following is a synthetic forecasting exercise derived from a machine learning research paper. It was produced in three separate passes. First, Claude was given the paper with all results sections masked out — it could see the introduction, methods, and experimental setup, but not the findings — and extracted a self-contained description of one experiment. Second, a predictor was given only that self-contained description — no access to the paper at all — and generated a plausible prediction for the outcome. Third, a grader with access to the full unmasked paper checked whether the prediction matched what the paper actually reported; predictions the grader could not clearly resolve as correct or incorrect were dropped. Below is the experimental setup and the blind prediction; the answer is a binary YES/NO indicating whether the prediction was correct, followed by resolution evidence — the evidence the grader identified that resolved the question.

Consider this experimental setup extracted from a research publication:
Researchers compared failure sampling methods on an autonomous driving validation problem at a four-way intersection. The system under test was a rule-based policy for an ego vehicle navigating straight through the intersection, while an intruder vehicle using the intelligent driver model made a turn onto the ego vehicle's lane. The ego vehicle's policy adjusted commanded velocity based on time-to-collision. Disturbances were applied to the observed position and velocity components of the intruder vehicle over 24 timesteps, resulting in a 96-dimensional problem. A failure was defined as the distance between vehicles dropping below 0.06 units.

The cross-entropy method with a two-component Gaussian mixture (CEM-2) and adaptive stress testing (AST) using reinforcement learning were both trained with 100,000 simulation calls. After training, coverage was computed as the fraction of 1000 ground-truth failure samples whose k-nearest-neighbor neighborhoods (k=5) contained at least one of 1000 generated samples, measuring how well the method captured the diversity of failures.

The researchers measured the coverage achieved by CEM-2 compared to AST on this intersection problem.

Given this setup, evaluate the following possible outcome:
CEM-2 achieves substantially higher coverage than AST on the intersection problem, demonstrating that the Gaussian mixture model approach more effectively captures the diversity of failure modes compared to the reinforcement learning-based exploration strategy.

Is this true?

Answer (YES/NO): NO